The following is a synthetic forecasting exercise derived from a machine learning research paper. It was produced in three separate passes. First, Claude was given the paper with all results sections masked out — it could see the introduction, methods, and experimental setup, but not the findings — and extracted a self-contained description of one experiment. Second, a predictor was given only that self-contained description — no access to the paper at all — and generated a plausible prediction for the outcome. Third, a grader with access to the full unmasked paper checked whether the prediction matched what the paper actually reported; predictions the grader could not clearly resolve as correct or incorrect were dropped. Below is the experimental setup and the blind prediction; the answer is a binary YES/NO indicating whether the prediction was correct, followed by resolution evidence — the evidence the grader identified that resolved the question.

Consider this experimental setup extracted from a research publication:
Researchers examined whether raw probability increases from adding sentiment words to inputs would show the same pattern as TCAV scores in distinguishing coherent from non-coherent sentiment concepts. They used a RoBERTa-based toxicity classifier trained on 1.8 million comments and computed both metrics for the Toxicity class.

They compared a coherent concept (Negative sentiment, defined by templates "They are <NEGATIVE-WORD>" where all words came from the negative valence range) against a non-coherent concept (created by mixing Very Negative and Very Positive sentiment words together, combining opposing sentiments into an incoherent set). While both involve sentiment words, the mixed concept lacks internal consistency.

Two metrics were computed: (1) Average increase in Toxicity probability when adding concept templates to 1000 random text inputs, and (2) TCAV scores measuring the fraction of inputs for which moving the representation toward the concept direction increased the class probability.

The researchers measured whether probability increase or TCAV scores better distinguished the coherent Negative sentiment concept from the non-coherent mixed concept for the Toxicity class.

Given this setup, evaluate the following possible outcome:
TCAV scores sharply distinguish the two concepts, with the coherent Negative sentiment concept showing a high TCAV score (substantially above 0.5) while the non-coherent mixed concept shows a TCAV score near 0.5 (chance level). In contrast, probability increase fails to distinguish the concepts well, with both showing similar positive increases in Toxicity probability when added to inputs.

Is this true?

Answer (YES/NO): NO